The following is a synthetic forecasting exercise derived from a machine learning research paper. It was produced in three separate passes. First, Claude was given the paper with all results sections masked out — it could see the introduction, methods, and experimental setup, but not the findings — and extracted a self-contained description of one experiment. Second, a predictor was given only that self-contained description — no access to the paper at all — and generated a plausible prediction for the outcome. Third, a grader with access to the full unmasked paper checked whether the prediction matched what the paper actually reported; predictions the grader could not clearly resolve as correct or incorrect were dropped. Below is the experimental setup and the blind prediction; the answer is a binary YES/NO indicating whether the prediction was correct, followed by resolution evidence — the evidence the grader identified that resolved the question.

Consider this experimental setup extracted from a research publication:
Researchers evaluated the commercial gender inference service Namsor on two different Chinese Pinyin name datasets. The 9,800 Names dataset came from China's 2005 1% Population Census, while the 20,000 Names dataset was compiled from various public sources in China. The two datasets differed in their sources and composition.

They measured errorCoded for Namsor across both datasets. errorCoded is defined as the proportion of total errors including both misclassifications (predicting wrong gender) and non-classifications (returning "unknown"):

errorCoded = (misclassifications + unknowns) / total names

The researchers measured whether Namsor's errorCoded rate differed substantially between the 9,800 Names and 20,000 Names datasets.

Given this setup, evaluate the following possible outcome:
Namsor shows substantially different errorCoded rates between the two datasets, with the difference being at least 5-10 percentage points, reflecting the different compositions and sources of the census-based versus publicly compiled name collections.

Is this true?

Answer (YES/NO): YES